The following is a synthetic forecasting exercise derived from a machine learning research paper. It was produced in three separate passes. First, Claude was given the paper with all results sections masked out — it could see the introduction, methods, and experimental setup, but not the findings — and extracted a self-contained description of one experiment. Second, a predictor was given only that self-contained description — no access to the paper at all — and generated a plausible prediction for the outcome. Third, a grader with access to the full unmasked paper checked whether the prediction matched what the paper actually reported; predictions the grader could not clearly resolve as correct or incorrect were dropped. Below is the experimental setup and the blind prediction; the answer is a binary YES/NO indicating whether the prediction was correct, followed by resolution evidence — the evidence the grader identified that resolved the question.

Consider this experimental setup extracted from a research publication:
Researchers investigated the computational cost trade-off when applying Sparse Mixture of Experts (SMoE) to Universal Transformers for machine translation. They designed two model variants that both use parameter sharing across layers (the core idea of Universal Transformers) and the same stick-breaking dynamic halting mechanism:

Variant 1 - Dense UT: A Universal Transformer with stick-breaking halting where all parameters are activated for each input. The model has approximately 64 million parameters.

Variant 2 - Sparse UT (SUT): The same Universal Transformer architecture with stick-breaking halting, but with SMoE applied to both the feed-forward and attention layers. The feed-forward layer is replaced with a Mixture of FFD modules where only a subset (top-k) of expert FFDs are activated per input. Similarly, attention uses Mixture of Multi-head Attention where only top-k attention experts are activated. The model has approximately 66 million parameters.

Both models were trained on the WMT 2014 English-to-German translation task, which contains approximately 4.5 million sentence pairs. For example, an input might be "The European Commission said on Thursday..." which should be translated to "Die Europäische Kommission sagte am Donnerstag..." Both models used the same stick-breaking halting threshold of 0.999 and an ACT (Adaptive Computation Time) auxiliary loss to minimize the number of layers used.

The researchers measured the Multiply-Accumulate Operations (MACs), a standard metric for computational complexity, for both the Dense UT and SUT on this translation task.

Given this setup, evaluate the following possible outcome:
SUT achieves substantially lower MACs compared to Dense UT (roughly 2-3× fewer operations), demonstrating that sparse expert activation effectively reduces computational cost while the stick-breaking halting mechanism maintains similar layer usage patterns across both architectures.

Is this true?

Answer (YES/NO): YES